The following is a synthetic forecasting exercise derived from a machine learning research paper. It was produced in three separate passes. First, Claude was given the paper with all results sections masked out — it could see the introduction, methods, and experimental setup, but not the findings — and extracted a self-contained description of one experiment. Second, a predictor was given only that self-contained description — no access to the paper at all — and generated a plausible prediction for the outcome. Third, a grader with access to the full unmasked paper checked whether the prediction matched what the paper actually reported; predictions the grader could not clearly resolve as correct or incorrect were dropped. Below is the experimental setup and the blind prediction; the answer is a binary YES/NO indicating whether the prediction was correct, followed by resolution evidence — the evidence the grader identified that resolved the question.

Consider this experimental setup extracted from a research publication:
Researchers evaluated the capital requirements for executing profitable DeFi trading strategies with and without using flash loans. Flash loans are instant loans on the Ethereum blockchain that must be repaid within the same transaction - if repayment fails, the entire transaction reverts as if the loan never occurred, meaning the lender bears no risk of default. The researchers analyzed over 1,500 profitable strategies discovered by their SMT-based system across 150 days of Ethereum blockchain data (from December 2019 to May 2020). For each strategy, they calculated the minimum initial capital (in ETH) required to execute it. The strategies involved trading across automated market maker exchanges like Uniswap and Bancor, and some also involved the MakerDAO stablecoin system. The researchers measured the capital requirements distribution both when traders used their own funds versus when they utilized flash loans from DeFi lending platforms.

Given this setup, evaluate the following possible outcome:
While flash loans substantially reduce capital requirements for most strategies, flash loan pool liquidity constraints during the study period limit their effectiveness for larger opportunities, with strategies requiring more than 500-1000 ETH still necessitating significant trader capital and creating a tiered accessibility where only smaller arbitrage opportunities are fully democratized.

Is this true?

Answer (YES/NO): NO